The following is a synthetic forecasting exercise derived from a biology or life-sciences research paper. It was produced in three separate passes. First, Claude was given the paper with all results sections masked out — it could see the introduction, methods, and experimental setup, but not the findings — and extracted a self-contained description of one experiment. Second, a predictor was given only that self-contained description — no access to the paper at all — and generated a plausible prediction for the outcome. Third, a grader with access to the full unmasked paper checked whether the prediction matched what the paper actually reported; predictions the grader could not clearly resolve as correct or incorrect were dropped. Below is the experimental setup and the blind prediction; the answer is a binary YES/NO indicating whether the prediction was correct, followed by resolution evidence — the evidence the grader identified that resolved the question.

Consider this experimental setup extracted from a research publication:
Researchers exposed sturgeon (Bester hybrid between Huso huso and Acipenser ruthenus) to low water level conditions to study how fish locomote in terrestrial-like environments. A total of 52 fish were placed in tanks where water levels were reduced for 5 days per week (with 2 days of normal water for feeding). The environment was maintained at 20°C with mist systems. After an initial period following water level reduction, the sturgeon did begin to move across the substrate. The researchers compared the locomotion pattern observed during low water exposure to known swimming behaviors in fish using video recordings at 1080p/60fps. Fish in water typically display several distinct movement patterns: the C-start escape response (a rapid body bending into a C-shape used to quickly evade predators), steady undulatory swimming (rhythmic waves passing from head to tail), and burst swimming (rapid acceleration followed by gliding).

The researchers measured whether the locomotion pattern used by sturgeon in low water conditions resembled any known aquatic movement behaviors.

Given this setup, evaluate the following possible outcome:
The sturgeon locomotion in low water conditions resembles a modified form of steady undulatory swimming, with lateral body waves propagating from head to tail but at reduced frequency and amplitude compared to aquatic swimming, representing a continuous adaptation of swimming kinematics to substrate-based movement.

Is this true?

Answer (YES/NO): NO